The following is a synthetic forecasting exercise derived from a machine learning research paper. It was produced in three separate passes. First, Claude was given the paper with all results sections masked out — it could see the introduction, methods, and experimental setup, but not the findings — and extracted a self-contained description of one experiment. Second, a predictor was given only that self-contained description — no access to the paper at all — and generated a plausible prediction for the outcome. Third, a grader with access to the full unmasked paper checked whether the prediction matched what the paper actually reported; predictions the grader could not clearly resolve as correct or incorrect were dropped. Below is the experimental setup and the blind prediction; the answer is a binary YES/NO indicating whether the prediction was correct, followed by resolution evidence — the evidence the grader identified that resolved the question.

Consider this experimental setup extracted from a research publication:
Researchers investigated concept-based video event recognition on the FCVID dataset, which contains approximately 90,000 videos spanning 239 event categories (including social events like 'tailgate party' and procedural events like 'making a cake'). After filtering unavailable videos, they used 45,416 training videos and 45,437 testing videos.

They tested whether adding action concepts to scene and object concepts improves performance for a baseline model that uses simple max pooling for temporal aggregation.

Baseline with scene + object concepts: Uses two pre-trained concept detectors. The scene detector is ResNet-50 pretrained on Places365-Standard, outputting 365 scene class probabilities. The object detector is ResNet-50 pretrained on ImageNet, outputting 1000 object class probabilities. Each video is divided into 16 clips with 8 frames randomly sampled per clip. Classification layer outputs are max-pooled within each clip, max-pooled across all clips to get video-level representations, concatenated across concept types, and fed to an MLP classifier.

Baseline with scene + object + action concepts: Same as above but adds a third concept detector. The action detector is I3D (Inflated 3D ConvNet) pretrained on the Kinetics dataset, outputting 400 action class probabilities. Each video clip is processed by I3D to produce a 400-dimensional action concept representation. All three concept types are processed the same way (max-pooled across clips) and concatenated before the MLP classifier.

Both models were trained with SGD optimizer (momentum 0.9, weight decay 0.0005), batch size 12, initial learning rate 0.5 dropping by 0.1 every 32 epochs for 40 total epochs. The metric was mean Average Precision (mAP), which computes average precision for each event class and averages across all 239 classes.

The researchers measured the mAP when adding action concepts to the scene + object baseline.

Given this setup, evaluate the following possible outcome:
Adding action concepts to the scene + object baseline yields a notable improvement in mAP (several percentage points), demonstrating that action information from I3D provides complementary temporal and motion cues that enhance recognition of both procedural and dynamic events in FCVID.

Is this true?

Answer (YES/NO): NO